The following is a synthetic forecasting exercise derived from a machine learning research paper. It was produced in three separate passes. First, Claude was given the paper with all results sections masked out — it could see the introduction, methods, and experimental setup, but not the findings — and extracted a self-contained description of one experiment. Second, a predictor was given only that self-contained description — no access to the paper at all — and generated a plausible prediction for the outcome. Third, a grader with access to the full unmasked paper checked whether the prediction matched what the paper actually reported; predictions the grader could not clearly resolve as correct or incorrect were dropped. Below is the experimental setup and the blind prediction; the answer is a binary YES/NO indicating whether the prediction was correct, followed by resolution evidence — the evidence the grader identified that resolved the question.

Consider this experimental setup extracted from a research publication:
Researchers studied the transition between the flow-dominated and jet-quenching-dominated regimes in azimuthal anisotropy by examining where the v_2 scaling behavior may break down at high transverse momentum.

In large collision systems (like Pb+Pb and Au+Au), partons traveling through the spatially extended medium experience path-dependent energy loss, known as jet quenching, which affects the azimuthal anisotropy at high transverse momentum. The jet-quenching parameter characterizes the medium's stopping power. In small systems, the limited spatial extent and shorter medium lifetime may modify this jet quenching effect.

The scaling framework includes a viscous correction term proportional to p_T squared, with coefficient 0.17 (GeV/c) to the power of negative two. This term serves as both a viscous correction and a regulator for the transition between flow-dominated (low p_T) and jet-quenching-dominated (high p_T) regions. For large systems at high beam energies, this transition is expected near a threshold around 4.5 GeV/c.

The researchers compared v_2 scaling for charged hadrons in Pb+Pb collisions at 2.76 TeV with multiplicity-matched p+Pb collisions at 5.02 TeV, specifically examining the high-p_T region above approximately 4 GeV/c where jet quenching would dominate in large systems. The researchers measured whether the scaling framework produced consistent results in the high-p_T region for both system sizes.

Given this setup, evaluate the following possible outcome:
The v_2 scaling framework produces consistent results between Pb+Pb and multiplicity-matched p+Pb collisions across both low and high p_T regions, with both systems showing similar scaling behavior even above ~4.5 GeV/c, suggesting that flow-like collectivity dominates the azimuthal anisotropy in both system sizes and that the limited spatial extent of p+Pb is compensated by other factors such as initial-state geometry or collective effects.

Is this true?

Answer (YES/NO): NO